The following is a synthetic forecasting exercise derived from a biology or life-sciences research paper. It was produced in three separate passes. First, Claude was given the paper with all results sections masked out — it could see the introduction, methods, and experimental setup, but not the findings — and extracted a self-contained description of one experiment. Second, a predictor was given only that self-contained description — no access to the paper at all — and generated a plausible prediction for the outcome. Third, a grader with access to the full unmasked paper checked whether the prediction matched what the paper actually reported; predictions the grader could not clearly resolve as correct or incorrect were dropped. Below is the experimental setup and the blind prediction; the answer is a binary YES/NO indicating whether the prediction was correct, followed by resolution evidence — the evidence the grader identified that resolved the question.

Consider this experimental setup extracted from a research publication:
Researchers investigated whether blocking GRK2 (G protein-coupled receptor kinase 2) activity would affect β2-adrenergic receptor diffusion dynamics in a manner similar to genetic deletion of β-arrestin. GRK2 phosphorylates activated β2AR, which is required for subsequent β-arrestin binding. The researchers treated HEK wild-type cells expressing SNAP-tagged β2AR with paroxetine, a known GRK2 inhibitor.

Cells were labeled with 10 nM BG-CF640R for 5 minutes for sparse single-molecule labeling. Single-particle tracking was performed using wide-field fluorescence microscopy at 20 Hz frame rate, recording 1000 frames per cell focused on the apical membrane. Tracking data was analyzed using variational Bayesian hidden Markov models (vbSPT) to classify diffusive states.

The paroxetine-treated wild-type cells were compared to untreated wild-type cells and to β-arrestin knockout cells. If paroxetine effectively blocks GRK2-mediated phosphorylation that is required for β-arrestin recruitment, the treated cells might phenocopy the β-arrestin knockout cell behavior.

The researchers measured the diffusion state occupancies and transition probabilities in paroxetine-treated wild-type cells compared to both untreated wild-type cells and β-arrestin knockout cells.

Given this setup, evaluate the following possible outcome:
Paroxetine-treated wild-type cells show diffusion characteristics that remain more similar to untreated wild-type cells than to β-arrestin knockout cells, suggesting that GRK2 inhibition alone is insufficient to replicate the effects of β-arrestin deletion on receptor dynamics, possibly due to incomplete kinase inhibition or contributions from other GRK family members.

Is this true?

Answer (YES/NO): NO